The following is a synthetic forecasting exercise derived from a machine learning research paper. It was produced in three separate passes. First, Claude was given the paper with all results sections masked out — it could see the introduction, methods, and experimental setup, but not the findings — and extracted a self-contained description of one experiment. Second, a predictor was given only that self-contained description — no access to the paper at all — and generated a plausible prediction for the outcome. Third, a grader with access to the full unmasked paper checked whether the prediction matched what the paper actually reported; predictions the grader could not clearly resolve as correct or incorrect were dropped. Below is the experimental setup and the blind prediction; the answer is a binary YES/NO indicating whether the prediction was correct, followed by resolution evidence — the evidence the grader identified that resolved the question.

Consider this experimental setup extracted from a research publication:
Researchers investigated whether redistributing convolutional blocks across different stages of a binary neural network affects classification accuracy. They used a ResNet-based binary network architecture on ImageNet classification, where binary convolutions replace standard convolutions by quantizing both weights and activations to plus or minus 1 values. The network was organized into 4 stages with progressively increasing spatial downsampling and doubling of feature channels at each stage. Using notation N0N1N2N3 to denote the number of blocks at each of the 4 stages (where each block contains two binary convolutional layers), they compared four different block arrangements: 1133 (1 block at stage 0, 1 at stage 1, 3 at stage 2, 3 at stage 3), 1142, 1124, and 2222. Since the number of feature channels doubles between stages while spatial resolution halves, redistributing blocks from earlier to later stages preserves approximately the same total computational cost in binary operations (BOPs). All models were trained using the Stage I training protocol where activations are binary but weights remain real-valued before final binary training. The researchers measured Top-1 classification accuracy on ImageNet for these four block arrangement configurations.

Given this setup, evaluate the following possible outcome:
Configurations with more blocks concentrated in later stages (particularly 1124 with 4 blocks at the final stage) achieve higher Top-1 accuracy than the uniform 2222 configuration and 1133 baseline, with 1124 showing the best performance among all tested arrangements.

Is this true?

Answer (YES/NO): NO